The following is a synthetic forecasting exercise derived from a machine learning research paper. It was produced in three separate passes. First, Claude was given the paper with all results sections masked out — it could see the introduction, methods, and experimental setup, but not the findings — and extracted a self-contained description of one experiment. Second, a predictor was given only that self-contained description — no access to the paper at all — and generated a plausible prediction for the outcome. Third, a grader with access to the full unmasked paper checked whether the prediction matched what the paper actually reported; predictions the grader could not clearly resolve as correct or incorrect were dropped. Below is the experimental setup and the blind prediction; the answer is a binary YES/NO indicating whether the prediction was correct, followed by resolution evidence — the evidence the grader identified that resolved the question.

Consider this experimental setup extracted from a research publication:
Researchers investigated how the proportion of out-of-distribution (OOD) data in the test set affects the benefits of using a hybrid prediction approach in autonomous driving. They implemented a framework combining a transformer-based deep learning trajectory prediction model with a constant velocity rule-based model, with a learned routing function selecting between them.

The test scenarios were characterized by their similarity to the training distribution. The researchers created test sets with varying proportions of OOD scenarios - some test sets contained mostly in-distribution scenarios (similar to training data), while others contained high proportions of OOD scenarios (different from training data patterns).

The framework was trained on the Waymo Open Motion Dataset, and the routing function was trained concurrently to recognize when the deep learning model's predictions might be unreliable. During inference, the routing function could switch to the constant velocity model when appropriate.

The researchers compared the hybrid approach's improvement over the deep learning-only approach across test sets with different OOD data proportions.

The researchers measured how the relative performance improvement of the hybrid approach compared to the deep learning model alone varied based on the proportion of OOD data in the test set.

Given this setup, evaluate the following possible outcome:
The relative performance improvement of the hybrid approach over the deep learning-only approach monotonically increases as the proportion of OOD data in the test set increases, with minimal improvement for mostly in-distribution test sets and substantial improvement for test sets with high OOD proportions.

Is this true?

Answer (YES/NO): YES